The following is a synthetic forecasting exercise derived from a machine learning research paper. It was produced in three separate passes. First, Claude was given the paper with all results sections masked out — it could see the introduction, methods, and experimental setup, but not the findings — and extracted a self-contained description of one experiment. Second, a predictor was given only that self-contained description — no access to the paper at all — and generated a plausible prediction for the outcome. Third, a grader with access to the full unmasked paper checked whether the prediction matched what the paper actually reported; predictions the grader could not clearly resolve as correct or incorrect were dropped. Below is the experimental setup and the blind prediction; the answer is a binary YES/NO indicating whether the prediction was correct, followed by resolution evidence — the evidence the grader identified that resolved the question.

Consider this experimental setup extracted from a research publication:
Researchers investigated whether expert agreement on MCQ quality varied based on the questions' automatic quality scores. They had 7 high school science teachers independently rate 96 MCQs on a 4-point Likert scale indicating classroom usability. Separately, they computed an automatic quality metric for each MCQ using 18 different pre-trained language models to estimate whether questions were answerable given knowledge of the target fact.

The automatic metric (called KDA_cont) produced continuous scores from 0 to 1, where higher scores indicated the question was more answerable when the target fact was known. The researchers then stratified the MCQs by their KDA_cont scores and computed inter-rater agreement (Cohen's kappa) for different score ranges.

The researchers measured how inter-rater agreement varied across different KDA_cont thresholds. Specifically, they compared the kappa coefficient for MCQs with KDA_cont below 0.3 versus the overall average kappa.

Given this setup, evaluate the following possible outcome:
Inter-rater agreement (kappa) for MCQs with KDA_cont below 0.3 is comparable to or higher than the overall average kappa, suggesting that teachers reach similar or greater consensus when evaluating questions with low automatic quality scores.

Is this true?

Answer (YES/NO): YES